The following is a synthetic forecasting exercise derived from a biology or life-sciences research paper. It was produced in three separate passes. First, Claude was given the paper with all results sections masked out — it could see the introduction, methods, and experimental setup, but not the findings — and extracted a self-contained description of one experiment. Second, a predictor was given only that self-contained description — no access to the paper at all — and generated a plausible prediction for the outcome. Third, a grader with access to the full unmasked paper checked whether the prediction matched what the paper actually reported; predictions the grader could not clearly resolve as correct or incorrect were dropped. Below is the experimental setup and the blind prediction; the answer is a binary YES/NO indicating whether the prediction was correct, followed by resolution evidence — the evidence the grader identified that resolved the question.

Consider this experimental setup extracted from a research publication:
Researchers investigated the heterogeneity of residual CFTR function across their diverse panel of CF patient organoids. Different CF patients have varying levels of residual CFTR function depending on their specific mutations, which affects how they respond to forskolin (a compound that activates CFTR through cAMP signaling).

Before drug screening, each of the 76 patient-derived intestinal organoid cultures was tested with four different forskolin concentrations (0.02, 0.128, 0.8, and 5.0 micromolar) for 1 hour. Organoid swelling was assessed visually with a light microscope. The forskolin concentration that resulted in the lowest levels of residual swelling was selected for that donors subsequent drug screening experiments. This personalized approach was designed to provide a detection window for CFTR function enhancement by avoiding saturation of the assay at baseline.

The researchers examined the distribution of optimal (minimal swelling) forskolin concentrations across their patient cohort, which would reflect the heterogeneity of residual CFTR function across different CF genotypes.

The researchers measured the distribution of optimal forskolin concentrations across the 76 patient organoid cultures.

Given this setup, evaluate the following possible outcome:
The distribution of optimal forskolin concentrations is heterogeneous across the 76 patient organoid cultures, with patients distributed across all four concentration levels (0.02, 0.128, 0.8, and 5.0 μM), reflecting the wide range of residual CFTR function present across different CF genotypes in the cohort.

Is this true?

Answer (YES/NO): NO